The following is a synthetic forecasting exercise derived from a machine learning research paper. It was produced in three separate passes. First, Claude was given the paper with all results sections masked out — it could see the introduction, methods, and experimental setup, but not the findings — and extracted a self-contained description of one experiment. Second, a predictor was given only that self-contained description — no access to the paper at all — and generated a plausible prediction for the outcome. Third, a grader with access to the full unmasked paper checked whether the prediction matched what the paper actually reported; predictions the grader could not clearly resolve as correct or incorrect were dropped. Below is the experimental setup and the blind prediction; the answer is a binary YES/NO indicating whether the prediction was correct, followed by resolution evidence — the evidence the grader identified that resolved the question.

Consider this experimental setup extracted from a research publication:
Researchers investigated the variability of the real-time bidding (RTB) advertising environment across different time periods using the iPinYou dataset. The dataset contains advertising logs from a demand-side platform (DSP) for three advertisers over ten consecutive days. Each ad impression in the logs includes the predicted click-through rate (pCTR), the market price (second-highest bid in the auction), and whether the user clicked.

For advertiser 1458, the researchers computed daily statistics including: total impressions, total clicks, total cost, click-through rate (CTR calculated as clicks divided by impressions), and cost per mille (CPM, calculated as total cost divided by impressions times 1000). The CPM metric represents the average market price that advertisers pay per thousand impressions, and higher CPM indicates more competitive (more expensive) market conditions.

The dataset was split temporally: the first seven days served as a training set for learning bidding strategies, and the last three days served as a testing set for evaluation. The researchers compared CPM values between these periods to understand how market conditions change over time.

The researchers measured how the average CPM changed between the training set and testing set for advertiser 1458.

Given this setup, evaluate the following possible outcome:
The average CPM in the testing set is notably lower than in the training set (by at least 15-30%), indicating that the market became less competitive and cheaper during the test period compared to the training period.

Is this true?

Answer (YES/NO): NO